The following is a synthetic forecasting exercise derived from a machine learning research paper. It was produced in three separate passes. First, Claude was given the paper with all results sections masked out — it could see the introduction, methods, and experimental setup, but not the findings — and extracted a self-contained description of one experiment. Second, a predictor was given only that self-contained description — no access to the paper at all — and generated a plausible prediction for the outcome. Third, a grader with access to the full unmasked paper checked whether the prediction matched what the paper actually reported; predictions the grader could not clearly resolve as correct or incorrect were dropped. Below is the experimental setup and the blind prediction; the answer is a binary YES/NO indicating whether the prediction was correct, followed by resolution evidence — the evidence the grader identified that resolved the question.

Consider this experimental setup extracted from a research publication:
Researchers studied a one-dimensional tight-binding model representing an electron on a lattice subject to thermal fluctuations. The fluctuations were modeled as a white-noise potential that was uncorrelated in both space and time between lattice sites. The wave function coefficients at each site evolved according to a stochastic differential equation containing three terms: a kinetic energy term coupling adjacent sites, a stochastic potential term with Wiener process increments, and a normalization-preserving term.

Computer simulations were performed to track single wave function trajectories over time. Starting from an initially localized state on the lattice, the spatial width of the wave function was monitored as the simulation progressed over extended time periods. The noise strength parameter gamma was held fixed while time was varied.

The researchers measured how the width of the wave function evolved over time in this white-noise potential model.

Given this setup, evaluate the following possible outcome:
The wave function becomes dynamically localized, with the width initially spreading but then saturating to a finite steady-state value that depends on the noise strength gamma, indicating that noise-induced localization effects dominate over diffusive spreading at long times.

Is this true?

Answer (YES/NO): NO